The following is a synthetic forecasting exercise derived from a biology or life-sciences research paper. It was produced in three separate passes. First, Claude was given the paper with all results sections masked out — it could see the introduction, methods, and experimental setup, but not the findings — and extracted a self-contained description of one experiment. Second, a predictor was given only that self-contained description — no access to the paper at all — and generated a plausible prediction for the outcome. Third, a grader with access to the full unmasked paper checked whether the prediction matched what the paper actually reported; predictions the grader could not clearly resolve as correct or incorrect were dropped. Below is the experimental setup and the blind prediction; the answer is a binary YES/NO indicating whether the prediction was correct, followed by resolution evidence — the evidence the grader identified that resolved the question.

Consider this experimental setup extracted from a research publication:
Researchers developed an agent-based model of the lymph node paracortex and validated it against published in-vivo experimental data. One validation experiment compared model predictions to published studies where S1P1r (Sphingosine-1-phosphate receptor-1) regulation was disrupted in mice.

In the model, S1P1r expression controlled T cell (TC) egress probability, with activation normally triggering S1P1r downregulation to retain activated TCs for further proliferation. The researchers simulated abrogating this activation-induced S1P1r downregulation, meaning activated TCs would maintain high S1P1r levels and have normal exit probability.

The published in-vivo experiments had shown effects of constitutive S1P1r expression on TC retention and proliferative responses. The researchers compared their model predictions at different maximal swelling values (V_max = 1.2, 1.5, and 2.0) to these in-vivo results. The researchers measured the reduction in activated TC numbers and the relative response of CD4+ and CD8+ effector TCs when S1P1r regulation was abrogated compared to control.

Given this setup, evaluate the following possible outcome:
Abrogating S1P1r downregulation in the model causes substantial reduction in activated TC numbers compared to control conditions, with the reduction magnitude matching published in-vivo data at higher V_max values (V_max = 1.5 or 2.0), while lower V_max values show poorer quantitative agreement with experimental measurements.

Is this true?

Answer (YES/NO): NO